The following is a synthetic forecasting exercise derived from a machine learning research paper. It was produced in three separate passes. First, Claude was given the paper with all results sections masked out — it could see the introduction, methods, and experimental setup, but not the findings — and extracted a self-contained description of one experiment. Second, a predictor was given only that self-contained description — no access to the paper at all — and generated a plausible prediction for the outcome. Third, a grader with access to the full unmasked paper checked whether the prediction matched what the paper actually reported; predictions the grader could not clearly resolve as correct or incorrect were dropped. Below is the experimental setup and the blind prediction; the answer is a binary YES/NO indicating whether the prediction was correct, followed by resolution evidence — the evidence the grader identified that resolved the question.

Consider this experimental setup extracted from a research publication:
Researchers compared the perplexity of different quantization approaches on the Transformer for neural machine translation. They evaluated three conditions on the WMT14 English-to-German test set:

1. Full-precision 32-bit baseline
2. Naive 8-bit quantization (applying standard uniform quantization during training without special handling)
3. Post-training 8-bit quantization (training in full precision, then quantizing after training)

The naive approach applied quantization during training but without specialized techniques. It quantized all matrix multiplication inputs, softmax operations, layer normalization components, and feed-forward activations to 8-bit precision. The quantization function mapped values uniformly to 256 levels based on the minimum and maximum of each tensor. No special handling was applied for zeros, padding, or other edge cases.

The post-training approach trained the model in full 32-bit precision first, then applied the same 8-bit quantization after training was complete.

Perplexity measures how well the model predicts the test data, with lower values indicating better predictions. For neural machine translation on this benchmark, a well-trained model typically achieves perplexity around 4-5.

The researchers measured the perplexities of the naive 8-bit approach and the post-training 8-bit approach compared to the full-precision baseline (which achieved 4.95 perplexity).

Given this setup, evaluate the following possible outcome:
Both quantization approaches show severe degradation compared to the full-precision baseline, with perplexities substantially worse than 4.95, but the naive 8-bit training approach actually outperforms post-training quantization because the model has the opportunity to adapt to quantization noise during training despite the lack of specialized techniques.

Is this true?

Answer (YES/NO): NO